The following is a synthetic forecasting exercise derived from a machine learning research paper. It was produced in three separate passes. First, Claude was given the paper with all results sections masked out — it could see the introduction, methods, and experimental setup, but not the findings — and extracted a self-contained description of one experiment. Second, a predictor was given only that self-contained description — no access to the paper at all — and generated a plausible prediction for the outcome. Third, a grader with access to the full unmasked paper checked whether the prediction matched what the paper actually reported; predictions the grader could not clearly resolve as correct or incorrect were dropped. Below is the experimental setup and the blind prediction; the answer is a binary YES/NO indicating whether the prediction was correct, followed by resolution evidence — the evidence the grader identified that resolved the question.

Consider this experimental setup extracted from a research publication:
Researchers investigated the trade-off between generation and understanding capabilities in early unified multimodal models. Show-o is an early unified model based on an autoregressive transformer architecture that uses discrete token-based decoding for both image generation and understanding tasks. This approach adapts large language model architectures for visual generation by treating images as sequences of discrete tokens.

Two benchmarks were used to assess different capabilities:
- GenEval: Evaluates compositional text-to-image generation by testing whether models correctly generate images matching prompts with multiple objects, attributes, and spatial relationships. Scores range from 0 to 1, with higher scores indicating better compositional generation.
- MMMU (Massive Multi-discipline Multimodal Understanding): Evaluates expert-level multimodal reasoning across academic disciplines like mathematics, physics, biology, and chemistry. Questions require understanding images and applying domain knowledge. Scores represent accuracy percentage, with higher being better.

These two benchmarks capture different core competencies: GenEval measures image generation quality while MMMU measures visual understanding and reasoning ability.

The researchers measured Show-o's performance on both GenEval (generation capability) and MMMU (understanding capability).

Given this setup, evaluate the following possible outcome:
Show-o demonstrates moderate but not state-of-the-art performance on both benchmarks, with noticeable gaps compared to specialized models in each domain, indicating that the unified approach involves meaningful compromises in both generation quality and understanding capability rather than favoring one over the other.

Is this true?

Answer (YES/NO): NO